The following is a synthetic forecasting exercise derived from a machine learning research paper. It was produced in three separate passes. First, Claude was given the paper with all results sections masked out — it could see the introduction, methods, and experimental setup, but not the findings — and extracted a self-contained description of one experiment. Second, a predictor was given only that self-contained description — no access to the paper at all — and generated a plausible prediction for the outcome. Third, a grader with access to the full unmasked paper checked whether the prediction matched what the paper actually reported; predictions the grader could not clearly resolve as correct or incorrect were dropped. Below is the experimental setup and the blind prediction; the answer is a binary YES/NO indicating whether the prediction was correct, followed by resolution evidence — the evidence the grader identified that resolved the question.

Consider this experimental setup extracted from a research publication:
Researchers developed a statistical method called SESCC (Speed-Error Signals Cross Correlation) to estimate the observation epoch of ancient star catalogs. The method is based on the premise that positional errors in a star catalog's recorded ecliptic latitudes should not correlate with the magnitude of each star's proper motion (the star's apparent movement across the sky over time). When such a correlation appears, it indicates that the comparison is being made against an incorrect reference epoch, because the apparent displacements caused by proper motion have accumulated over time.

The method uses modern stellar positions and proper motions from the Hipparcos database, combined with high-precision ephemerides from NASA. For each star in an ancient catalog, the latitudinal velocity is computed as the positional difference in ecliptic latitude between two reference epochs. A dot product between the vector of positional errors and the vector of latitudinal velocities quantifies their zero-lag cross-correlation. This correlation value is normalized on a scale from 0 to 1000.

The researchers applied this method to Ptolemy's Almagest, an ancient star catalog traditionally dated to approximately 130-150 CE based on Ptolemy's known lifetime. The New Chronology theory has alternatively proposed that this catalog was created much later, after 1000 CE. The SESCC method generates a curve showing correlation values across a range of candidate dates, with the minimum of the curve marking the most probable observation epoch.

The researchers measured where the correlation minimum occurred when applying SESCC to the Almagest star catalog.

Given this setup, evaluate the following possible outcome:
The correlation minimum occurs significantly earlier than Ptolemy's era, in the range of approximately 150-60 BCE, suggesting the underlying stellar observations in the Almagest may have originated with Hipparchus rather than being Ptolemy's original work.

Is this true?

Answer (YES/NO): NO